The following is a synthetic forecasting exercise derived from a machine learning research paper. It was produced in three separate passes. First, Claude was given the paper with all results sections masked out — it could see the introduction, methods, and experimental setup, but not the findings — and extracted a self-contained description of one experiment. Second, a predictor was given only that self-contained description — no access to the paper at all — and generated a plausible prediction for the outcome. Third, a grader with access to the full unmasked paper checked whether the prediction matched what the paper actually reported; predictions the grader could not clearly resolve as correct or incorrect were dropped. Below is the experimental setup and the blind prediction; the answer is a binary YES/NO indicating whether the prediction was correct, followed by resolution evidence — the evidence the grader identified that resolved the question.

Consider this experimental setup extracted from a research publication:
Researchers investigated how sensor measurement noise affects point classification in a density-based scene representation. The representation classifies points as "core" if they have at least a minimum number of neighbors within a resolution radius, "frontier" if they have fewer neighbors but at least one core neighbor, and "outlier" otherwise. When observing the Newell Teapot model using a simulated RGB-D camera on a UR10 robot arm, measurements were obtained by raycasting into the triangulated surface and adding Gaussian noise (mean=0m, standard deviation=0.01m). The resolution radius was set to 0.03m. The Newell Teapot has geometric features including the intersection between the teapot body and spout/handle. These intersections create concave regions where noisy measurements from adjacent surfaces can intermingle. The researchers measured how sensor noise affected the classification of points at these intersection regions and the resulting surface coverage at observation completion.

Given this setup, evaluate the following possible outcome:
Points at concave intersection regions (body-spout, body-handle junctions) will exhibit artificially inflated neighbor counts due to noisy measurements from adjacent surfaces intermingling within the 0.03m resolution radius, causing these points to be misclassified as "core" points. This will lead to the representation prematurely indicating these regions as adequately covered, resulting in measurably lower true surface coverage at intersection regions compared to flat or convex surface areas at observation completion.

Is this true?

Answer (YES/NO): YES